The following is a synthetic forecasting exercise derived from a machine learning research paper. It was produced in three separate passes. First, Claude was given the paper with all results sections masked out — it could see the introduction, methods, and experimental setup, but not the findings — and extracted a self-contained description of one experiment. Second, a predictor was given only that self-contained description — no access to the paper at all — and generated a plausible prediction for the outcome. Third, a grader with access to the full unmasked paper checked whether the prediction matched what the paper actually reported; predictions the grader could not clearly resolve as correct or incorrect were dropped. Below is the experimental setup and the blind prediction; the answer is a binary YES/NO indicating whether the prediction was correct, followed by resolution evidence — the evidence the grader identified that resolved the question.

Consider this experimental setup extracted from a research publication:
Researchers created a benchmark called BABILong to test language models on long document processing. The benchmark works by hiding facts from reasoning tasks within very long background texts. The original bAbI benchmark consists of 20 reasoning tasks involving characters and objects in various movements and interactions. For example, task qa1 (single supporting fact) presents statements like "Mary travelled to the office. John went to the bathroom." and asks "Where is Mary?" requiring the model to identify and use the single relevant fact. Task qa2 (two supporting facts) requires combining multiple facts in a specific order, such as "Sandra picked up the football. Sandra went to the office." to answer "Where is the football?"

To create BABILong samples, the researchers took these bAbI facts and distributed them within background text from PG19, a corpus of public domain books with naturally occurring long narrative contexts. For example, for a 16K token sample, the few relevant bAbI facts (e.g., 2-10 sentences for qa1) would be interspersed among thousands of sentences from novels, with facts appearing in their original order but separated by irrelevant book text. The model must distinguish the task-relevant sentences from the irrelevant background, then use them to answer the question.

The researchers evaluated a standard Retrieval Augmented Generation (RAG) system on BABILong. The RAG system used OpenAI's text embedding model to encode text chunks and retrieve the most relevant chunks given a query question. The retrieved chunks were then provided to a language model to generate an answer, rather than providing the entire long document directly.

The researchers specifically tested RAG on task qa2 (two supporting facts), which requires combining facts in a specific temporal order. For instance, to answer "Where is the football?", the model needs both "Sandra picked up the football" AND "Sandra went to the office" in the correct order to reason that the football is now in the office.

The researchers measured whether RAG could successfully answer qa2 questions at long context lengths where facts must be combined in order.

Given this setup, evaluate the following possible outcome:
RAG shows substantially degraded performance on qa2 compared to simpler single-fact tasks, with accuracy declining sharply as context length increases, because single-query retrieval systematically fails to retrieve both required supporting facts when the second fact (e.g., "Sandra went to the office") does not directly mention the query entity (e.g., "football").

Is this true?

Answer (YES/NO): YES